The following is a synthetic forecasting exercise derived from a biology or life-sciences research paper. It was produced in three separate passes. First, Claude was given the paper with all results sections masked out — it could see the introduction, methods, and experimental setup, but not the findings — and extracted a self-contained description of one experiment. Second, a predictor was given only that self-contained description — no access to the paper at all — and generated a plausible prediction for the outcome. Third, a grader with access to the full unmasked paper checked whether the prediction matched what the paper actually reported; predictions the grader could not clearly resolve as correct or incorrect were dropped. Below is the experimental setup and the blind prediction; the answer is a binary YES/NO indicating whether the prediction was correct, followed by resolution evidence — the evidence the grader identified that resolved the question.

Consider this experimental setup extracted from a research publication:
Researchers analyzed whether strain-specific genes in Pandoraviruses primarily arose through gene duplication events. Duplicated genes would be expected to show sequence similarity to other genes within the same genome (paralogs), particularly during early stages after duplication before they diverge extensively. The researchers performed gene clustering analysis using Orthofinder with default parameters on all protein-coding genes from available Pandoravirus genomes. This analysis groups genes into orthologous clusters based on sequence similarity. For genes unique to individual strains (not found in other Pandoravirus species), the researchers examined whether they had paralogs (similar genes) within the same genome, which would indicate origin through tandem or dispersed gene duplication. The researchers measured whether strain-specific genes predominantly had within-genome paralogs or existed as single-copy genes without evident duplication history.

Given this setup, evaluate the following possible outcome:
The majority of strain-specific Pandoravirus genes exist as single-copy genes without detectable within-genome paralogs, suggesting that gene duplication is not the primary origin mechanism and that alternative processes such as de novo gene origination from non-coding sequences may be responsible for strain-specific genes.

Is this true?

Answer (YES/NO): YES